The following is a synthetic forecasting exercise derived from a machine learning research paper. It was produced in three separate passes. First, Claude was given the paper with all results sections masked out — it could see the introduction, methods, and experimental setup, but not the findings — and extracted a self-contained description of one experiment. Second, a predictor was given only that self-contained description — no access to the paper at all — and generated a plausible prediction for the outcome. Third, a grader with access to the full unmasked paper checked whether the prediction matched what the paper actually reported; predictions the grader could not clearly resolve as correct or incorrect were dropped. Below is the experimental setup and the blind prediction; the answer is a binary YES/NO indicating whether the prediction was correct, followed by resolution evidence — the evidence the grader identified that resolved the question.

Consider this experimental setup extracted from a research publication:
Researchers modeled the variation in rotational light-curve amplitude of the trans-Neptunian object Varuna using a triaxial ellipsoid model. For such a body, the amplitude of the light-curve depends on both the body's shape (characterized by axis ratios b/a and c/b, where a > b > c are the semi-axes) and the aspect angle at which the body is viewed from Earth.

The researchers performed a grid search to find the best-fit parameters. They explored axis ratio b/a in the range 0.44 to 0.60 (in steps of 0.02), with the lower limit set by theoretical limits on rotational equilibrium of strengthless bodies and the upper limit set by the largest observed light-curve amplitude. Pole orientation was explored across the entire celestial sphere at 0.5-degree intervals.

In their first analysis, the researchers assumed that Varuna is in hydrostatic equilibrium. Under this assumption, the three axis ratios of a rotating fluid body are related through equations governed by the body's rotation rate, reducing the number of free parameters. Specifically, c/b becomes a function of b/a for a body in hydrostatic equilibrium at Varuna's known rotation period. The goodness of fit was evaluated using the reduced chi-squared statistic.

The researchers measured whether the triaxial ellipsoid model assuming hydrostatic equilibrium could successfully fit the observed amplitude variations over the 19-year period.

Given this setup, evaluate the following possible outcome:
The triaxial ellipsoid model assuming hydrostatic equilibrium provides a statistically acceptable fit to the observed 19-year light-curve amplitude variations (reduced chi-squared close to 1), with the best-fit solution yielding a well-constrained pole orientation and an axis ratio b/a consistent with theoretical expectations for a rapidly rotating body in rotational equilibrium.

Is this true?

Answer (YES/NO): NO